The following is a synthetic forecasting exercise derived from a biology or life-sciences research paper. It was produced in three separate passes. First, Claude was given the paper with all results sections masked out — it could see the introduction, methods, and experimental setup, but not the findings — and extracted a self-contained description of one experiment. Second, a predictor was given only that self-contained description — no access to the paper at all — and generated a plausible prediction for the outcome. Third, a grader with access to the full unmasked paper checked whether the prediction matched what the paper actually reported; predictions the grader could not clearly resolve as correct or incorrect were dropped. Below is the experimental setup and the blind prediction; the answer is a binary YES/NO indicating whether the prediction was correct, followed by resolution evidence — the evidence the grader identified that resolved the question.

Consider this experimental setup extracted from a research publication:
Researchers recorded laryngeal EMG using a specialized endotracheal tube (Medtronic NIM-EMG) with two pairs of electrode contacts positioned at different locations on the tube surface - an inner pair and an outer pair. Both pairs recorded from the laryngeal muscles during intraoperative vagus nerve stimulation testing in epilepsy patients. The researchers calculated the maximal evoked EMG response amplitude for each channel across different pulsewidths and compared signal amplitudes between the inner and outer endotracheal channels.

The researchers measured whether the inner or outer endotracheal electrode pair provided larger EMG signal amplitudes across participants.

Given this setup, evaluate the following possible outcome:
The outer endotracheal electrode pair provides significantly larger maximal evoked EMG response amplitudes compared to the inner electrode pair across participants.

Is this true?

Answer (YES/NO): NO